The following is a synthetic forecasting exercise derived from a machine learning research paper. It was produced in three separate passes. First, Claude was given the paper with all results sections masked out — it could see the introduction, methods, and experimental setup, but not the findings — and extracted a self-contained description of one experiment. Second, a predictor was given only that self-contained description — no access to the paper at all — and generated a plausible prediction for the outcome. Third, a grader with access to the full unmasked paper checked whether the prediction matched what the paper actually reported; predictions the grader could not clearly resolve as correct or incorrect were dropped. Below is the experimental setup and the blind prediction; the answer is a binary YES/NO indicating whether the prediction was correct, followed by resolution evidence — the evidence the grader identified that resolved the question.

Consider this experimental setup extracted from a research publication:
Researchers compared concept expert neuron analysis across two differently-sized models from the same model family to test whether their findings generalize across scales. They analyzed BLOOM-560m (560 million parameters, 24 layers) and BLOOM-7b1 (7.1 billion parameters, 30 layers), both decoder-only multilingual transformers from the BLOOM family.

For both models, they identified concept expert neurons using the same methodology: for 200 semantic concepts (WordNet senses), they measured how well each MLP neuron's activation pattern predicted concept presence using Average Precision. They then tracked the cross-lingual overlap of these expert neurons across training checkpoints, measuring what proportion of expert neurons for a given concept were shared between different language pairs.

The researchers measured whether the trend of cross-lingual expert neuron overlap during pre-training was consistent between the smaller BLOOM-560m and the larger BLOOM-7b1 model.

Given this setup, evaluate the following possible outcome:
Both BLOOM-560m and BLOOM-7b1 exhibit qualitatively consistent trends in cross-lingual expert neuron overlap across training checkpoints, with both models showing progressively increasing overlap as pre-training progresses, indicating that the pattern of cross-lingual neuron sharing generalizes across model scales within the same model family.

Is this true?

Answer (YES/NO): YES